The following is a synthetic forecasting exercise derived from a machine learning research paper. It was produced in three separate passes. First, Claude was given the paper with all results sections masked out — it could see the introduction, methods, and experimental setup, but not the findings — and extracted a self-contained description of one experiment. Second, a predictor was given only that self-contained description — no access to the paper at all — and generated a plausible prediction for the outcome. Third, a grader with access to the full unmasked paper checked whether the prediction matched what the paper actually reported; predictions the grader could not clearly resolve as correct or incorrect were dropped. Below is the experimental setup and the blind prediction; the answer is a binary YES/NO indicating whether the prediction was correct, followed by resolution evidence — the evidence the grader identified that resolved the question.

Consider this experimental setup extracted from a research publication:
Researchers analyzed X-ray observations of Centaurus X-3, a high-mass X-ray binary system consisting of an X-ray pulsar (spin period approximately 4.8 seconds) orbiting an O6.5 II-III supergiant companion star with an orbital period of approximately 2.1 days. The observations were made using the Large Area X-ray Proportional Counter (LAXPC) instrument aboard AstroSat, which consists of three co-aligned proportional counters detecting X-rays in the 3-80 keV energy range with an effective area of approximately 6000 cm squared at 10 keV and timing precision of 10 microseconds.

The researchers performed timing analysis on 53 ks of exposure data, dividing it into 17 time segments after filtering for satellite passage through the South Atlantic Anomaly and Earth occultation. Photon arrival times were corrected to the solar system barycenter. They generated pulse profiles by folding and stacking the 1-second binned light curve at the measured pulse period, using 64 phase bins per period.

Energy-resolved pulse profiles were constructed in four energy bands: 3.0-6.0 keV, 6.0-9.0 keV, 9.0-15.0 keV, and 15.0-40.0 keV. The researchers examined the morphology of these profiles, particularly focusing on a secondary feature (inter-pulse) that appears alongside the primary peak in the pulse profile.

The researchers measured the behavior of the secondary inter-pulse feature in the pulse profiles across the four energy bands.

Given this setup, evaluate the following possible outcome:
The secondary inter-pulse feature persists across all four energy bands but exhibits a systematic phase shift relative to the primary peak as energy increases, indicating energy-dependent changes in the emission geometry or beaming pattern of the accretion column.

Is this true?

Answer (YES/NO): NO